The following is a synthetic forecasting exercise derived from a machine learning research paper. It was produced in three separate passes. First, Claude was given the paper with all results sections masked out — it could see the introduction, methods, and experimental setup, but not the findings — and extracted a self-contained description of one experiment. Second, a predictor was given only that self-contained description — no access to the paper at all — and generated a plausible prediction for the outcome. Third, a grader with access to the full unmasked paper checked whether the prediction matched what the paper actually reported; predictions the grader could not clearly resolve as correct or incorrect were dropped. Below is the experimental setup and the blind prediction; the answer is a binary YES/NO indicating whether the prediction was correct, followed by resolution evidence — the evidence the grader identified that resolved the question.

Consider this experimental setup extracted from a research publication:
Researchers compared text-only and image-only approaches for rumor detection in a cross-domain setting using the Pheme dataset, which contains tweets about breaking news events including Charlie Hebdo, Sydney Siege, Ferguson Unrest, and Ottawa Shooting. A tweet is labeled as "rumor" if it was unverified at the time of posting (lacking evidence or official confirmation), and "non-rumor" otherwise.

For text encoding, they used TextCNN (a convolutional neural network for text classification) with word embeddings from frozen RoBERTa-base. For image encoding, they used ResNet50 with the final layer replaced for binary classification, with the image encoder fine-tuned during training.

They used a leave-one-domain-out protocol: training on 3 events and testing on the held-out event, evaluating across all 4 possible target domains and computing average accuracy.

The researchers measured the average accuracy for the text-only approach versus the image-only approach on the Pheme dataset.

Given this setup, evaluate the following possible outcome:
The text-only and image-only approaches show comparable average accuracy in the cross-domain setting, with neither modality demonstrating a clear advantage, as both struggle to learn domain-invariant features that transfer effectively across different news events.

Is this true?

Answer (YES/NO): NO